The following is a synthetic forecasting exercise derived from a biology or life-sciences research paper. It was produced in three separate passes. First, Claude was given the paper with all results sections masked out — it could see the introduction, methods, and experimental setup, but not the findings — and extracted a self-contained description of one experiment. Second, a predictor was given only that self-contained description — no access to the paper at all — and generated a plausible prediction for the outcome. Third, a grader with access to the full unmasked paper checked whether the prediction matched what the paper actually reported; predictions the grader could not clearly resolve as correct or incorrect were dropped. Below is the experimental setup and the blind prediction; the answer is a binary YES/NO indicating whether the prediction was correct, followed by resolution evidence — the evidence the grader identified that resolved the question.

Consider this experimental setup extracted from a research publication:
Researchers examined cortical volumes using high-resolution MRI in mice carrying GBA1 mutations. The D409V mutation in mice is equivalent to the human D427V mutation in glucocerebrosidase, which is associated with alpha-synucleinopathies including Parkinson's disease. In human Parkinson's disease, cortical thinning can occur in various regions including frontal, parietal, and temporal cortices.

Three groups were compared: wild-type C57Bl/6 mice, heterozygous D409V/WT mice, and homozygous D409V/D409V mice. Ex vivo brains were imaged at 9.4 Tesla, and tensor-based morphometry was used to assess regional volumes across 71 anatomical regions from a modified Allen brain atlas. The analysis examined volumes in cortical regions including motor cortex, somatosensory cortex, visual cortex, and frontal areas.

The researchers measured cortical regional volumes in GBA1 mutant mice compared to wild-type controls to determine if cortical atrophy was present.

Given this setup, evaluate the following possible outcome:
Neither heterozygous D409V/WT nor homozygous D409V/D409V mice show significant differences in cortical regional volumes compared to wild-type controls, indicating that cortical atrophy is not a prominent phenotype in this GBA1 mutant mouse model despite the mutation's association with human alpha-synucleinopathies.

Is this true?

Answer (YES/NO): NO